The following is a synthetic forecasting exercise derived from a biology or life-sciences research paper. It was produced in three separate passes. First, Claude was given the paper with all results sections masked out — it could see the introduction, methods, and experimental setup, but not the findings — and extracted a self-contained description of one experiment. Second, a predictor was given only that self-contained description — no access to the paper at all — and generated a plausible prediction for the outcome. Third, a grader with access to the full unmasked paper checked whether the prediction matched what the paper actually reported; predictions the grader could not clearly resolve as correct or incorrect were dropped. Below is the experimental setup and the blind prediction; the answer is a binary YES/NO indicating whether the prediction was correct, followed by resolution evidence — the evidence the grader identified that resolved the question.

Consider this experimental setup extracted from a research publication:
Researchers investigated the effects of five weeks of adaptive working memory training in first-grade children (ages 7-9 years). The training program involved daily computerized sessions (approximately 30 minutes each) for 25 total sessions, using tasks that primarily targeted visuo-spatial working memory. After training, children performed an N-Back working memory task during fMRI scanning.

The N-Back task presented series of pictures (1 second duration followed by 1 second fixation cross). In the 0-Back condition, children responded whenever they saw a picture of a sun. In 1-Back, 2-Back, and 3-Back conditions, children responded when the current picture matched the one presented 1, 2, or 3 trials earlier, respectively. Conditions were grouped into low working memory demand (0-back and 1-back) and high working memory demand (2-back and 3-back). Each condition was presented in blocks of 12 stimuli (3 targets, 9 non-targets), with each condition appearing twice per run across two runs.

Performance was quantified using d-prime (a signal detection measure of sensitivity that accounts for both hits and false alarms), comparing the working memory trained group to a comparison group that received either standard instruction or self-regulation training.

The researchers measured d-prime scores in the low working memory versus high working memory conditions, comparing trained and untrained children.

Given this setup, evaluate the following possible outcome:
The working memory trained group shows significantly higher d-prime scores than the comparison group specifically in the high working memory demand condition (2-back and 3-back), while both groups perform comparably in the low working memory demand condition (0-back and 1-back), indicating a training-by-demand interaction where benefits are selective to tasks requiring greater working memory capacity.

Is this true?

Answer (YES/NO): NO